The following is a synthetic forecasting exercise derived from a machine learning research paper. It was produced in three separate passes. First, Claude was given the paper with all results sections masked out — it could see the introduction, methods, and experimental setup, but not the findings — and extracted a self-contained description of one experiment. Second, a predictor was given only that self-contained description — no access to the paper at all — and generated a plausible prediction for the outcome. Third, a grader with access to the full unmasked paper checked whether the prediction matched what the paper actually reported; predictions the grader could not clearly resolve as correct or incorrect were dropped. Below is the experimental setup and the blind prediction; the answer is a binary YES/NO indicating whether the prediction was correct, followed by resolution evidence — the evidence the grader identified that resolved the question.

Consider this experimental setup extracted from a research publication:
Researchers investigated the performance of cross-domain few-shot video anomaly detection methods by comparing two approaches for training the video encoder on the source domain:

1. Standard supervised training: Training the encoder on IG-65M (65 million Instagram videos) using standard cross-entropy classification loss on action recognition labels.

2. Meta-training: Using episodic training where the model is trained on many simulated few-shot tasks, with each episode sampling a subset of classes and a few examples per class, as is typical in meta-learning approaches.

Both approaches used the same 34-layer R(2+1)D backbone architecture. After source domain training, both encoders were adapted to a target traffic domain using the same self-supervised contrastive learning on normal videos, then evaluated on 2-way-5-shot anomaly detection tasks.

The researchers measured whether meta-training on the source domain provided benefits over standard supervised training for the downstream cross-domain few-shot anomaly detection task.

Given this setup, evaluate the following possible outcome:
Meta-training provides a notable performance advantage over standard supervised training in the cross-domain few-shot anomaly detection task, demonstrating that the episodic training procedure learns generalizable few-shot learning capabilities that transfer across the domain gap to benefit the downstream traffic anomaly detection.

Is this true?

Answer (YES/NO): NO